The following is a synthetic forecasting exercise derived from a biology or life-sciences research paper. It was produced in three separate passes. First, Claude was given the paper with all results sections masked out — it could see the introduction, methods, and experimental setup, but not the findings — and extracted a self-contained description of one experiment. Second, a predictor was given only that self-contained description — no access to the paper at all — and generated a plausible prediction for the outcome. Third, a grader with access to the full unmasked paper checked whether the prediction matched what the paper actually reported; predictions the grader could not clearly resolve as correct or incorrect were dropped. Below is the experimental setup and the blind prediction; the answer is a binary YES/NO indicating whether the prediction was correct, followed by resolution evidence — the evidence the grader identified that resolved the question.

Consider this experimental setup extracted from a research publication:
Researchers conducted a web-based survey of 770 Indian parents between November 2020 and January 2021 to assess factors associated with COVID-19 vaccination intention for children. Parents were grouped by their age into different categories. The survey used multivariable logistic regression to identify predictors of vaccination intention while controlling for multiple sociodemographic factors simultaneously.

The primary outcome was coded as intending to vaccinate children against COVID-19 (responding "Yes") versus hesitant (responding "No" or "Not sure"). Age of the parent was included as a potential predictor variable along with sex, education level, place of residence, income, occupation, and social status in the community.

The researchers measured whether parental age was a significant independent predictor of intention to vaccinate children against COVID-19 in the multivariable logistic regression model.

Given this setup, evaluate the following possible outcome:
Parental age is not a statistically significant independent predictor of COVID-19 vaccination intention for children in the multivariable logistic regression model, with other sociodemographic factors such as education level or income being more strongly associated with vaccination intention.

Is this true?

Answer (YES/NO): YES